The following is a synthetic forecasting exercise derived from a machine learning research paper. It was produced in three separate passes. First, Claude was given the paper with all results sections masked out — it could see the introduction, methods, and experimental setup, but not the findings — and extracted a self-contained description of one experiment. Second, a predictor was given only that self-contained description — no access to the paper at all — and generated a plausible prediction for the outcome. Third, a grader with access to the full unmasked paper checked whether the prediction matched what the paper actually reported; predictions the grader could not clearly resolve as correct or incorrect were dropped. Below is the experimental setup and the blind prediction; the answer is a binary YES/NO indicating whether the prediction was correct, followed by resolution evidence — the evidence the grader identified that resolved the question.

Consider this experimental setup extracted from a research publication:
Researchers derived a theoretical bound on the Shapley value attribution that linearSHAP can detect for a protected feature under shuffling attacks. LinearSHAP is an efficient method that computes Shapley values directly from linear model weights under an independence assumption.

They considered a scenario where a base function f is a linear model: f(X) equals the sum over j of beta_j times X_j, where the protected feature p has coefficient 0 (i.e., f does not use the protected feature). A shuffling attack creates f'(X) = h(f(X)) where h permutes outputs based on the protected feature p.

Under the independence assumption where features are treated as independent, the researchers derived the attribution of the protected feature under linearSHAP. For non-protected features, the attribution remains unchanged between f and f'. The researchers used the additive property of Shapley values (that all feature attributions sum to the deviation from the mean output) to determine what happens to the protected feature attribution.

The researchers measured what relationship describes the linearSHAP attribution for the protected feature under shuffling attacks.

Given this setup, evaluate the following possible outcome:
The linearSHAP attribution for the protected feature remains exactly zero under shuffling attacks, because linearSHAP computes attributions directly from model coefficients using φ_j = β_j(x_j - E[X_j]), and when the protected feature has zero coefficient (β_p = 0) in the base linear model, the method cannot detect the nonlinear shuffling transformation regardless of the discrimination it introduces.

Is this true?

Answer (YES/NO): NO